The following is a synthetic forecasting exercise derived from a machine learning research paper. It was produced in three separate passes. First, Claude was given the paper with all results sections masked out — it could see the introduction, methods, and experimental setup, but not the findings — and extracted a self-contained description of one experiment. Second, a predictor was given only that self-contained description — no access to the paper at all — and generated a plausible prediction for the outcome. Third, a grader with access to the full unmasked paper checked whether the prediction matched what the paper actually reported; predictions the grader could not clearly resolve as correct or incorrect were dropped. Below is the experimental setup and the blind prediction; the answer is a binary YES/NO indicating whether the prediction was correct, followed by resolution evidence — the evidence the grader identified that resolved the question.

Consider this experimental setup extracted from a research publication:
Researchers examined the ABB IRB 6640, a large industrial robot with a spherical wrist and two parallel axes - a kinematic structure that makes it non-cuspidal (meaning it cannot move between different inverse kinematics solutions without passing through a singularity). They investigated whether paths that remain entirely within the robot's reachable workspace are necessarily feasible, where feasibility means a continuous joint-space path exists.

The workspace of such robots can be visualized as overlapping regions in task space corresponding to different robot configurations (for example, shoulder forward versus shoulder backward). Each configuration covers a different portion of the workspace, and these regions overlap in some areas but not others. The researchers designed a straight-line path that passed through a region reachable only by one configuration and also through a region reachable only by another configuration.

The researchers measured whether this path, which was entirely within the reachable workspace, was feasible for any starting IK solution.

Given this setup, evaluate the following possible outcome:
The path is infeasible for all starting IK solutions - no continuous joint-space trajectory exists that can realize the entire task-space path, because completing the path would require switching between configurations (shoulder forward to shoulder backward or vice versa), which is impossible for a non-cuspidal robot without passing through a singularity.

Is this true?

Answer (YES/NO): YES